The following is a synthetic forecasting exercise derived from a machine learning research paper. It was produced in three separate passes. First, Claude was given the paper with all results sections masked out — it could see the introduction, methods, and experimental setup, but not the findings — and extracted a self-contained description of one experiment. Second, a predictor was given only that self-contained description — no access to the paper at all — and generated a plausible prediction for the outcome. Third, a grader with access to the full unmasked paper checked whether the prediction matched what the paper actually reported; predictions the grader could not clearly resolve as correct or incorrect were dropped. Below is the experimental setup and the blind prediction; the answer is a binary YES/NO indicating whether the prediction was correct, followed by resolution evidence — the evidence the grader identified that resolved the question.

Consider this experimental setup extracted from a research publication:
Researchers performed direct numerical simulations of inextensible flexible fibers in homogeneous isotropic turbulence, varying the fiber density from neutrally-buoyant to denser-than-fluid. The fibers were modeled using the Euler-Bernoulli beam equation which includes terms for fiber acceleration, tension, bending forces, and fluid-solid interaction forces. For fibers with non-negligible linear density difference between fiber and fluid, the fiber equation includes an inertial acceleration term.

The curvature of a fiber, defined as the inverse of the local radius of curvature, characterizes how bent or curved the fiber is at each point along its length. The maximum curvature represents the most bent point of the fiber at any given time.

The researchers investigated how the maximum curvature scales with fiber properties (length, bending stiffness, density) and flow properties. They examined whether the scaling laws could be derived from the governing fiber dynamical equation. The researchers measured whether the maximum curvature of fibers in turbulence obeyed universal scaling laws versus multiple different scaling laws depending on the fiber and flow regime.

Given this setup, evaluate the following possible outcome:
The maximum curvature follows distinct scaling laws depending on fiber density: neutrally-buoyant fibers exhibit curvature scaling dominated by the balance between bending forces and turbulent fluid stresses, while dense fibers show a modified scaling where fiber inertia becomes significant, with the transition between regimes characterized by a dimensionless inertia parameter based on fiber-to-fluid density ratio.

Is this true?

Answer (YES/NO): NO